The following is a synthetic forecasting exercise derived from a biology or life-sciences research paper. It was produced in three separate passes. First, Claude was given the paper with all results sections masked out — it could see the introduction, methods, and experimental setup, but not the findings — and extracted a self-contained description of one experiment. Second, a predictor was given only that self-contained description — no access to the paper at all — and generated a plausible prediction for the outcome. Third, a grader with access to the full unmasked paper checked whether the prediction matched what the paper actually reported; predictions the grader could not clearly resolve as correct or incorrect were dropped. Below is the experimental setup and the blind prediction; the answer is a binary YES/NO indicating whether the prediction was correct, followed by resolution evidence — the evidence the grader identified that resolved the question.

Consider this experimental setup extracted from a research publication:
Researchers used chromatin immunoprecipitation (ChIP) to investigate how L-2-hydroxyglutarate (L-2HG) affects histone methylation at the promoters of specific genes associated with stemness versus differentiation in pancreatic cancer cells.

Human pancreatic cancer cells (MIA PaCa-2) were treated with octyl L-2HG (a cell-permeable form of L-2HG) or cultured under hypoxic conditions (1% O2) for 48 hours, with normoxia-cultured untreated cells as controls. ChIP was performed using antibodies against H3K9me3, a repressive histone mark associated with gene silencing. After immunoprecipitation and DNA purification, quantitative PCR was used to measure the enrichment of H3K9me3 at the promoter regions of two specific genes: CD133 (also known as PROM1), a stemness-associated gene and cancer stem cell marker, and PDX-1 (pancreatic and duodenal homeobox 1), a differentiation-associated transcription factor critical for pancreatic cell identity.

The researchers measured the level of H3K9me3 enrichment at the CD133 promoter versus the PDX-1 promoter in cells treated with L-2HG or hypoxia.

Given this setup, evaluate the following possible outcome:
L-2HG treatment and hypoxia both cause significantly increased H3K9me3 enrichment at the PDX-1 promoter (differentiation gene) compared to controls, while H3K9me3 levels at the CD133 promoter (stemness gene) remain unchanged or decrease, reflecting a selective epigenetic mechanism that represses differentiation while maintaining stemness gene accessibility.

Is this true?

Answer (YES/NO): YES